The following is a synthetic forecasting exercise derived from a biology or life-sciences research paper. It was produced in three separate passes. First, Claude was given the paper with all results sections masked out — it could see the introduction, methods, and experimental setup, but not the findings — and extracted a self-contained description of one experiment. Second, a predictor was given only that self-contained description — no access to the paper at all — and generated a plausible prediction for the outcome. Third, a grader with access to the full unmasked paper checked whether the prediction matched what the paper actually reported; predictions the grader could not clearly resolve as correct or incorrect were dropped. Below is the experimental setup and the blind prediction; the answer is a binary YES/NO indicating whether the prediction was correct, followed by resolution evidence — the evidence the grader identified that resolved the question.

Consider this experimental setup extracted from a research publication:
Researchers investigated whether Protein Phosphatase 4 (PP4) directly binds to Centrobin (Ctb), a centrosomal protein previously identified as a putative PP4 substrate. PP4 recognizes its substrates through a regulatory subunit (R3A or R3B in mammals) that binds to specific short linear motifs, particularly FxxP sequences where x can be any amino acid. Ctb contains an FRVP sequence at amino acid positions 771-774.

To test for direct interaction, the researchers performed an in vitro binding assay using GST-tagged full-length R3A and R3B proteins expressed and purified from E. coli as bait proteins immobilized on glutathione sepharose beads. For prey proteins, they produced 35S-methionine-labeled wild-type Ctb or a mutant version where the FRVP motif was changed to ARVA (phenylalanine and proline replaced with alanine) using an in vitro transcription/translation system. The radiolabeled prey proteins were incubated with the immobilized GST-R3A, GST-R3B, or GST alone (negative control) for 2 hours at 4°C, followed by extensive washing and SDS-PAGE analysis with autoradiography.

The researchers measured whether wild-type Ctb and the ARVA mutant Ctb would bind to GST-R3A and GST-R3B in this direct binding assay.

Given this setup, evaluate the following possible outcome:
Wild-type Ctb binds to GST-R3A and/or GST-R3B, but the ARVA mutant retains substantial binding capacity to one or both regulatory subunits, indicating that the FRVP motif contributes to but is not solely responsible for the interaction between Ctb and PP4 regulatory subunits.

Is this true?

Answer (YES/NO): NO